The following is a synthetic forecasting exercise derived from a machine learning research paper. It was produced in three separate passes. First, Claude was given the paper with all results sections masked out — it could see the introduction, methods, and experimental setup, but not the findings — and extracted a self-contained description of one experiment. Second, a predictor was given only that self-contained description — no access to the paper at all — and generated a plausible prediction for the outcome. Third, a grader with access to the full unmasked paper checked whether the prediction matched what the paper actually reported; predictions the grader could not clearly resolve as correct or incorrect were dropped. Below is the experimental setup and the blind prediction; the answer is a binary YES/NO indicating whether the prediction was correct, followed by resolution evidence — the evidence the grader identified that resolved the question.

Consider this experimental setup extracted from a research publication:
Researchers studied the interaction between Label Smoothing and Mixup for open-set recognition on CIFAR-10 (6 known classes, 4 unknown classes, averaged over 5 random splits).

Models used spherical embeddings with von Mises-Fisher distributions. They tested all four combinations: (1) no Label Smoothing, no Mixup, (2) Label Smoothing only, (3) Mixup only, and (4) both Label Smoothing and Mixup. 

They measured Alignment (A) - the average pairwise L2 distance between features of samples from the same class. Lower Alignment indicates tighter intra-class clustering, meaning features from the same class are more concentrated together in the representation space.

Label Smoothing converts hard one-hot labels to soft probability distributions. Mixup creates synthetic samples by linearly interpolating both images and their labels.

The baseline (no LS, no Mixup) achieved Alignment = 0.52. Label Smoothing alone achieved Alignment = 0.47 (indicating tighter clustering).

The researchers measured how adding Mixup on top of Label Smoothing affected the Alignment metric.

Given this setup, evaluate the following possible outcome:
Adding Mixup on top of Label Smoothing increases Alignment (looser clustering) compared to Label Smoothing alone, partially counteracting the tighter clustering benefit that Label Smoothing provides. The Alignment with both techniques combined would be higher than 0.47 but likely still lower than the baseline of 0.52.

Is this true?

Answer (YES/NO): NO